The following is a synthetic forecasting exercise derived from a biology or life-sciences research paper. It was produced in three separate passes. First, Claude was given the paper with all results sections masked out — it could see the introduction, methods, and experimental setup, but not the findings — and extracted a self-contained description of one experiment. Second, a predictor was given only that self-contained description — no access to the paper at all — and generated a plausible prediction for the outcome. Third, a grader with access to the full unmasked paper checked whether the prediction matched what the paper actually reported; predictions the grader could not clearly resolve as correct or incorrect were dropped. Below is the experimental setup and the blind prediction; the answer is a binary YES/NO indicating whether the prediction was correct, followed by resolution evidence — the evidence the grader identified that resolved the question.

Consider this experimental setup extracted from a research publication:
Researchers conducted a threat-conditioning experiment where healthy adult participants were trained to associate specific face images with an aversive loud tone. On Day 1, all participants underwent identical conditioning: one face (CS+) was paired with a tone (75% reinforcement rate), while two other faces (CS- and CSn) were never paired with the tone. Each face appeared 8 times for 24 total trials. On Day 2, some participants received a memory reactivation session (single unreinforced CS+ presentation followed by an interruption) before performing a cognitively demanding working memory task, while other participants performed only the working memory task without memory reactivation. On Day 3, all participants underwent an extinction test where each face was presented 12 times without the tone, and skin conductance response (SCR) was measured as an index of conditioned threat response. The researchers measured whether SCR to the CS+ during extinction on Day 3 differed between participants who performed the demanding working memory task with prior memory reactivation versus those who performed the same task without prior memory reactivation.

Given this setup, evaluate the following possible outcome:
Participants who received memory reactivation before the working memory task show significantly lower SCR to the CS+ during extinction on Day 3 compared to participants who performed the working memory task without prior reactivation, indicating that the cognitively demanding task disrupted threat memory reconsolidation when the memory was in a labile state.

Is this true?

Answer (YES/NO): YES